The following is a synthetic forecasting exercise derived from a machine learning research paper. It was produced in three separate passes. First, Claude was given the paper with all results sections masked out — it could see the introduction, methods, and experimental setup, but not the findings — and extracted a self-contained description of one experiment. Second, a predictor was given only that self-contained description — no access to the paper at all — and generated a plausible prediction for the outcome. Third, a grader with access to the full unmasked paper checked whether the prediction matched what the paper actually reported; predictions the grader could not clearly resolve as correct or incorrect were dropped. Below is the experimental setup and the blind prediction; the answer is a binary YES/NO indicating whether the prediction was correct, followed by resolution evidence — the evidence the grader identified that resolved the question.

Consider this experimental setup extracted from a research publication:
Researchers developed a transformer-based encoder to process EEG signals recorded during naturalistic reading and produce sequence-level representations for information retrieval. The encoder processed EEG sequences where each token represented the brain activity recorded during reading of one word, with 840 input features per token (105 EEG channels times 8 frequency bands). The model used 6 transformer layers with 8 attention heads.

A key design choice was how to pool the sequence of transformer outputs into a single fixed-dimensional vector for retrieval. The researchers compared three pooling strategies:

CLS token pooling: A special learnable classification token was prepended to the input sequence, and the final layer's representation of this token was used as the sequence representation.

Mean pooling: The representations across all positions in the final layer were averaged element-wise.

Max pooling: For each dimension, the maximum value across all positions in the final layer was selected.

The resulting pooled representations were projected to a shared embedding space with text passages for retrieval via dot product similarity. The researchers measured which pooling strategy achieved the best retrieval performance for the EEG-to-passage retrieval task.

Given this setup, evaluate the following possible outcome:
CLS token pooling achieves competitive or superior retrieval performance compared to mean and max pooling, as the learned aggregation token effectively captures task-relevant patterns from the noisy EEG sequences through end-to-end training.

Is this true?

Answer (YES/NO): YES